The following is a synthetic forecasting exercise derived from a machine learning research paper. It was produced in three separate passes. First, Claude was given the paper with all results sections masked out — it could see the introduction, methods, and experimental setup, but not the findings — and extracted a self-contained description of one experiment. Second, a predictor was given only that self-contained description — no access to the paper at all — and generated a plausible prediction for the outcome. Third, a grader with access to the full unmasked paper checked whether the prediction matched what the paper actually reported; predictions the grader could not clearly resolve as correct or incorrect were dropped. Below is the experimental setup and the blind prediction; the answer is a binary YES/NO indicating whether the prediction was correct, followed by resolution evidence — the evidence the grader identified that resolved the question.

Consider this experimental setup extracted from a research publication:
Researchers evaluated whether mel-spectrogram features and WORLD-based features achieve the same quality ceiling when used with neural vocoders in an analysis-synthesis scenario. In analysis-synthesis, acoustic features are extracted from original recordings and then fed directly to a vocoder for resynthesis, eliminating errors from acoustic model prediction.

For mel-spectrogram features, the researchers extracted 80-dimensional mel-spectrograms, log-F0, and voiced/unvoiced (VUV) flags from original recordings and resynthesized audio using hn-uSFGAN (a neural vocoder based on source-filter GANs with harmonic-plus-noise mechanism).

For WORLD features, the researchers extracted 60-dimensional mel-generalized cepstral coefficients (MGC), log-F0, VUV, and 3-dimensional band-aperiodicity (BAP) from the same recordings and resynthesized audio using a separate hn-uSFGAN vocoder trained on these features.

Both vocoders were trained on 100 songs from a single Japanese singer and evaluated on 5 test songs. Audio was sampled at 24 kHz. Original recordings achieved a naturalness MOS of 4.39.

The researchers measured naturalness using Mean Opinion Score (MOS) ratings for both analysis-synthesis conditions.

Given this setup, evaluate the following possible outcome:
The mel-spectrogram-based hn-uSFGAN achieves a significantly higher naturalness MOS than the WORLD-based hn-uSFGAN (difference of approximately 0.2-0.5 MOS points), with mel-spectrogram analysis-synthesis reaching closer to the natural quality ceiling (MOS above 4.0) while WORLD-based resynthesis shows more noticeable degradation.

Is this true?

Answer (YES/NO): NO